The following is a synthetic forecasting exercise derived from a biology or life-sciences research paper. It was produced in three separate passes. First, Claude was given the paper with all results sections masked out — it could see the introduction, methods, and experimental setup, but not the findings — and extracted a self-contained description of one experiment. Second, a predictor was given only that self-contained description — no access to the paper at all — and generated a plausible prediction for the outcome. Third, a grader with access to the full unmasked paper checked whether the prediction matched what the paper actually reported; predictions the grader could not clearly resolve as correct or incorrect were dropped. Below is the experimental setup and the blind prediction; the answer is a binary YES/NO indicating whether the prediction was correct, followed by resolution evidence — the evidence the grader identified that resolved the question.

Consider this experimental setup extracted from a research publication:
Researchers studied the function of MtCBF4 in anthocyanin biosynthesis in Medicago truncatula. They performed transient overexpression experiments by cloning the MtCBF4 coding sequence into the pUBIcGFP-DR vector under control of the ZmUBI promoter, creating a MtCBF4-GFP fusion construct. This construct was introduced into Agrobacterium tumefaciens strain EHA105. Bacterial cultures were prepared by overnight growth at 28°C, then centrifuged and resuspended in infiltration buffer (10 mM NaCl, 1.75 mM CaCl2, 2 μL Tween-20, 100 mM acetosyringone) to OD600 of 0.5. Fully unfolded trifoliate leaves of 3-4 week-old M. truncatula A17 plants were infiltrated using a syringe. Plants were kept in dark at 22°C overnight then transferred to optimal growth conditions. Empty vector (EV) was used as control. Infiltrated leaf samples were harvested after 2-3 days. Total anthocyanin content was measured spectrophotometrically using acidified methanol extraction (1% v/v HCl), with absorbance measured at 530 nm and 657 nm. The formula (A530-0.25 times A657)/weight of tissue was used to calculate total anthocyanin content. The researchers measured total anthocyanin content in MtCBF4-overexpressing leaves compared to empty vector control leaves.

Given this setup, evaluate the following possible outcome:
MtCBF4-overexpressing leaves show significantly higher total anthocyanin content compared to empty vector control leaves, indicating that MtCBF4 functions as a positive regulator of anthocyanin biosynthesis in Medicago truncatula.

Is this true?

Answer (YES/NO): NO